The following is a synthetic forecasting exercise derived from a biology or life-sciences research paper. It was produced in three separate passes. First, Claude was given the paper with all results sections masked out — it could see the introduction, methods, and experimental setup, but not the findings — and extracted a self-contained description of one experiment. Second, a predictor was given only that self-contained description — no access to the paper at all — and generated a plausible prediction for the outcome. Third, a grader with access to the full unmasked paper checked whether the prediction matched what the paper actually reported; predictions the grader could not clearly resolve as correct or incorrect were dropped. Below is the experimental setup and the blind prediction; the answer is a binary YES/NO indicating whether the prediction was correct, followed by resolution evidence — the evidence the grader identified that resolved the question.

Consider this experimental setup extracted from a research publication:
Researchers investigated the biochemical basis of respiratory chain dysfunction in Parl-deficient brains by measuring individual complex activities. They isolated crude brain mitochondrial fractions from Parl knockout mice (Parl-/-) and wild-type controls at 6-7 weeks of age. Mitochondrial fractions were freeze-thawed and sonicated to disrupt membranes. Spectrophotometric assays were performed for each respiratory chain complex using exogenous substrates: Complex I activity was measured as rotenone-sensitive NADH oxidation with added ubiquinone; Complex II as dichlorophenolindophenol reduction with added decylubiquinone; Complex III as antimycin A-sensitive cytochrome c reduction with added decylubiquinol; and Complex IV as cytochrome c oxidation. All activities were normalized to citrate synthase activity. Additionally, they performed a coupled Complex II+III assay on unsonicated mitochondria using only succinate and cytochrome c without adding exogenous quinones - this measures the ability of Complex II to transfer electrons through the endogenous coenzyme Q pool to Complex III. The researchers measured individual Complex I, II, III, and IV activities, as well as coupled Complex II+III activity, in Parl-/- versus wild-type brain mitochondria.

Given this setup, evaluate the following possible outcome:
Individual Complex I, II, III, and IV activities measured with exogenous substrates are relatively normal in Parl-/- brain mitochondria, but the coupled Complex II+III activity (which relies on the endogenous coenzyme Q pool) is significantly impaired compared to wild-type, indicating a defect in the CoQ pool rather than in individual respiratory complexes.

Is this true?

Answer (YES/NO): NO